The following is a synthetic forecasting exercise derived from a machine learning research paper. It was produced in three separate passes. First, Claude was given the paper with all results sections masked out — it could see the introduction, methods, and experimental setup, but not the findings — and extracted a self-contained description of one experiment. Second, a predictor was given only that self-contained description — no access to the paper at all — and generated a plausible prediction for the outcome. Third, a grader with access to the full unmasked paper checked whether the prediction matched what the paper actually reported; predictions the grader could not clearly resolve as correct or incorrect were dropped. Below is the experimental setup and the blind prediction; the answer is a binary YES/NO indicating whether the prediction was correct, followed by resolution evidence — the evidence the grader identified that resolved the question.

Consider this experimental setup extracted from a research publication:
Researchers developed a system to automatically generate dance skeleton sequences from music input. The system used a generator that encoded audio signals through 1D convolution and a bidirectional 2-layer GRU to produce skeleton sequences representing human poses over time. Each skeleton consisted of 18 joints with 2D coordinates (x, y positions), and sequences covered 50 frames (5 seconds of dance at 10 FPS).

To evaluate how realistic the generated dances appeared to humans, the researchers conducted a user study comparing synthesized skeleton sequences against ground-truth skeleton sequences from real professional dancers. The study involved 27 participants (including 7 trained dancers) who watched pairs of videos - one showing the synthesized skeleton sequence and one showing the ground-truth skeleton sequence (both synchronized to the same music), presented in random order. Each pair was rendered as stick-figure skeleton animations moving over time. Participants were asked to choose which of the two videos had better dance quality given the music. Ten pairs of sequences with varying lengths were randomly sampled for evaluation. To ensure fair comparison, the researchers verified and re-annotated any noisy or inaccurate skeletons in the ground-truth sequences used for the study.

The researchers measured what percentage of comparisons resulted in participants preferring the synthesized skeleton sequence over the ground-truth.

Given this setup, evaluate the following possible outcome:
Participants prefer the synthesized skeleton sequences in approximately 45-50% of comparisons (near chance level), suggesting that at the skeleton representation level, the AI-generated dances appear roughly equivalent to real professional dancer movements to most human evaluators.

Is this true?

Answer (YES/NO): NO